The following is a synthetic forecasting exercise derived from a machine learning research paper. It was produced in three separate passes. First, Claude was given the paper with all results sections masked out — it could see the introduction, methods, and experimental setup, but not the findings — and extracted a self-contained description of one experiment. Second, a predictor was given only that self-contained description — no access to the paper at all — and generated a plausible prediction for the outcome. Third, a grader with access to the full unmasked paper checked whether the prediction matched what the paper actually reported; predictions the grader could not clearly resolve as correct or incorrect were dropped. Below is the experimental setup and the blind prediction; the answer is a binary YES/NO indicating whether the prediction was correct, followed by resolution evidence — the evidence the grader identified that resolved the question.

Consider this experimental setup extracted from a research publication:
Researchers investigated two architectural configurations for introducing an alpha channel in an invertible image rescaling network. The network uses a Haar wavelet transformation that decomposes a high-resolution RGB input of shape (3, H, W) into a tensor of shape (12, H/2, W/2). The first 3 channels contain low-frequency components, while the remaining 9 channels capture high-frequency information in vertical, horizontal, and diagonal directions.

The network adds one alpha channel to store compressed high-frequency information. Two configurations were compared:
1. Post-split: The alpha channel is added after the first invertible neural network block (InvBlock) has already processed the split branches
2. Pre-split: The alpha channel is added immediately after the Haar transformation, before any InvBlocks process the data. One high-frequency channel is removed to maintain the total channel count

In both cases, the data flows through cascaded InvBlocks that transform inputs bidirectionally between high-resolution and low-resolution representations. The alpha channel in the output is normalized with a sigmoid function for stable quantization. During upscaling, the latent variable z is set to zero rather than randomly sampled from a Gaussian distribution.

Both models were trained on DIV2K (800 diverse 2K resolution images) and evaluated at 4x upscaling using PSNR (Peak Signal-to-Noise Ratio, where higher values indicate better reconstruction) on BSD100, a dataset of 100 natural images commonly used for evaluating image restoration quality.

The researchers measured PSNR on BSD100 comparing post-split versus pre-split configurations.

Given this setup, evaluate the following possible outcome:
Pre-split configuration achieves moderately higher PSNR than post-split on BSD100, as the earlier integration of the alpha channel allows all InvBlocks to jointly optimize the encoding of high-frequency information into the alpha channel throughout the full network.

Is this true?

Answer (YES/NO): YES